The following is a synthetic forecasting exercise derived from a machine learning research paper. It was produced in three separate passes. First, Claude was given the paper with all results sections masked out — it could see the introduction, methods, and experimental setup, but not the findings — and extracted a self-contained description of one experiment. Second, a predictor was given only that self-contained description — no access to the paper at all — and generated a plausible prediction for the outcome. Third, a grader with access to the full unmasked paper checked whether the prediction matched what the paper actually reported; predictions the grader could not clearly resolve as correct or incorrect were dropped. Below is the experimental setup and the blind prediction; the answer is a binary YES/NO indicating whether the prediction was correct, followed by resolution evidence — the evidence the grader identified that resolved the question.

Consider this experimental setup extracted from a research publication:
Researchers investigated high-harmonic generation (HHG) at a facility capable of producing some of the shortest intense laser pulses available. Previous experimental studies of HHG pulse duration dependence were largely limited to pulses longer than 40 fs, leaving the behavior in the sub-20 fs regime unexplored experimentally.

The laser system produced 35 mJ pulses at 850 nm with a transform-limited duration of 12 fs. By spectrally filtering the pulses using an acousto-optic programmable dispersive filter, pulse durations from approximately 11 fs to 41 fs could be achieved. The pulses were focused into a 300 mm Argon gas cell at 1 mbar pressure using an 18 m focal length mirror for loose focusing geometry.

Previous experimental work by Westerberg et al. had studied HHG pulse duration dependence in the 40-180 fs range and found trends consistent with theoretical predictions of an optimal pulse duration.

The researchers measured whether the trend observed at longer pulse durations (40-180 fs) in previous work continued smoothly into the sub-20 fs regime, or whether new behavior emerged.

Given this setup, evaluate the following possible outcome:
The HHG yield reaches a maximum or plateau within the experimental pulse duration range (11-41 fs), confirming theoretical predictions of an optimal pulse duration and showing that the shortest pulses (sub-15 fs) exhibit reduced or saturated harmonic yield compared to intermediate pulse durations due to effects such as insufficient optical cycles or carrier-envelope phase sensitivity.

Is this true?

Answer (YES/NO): NO